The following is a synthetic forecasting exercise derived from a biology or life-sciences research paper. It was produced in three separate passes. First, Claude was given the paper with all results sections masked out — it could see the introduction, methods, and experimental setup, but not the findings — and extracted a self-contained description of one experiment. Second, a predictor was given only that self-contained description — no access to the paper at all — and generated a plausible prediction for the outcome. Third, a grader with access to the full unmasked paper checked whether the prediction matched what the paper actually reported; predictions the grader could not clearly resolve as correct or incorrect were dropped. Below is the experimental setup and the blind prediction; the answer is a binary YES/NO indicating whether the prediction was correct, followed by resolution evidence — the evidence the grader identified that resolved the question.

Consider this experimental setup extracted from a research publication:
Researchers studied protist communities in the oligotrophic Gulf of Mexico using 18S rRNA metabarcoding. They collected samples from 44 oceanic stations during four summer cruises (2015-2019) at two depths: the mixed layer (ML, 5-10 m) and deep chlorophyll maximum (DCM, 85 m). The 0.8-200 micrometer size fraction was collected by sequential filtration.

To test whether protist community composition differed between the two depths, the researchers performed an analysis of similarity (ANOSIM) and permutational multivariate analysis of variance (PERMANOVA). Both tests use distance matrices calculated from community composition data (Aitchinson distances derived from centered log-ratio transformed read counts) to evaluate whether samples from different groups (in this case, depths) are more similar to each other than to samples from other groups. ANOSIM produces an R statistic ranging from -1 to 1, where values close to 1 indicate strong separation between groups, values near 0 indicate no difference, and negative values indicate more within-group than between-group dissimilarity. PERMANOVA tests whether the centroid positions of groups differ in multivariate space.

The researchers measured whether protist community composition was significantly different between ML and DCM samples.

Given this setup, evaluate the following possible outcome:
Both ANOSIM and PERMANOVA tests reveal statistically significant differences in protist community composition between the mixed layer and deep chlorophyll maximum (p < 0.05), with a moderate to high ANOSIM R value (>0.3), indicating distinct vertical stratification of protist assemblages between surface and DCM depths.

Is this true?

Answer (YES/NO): YES